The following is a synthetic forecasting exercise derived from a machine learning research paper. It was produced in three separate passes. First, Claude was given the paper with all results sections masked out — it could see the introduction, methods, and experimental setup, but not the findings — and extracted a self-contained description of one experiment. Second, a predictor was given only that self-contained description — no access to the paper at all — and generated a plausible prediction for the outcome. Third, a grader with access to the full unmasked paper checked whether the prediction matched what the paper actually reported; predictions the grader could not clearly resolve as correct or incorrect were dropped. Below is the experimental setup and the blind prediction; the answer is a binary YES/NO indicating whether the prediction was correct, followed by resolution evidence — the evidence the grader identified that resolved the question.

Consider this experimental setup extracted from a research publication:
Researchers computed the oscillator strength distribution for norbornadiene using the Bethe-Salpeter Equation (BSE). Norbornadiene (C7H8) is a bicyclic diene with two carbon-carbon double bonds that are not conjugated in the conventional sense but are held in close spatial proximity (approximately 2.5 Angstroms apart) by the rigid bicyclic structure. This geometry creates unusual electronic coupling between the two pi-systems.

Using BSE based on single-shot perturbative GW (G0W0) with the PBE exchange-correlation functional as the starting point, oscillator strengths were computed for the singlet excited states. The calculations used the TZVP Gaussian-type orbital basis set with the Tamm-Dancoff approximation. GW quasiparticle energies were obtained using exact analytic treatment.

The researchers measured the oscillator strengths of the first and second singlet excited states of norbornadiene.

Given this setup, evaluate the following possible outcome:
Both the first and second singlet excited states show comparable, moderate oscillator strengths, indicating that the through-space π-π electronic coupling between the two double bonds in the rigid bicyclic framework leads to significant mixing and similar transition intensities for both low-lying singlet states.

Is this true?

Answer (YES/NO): NO